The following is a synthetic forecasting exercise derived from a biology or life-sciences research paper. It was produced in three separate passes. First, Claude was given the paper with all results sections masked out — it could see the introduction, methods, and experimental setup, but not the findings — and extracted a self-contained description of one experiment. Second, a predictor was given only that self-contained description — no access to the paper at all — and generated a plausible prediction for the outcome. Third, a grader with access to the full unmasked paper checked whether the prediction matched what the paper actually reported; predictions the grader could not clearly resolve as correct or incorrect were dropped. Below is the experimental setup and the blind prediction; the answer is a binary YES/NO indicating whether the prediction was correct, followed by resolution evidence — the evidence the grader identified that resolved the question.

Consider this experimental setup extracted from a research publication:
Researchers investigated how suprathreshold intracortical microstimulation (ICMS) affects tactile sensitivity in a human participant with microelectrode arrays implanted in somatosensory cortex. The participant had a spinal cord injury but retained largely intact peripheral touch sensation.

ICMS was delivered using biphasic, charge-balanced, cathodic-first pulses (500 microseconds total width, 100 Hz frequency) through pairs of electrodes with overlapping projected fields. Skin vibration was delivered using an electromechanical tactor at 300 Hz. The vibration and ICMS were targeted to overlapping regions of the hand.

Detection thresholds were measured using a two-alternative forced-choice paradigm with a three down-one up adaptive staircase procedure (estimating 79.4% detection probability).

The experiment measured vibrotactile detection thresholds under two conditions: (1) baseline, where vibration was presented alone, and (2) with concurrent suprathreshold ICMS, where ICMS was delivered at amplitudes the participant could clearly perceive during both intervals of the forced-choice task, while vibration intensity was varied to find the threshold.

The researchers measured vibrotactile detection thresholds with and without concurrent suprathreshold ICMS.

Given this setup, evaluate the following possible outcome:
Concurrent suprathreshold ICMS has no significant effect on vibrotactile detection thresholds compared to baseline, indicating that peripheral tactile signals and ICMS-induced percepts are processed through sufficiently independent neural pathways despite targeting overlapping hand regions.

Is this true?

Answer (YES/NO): YES